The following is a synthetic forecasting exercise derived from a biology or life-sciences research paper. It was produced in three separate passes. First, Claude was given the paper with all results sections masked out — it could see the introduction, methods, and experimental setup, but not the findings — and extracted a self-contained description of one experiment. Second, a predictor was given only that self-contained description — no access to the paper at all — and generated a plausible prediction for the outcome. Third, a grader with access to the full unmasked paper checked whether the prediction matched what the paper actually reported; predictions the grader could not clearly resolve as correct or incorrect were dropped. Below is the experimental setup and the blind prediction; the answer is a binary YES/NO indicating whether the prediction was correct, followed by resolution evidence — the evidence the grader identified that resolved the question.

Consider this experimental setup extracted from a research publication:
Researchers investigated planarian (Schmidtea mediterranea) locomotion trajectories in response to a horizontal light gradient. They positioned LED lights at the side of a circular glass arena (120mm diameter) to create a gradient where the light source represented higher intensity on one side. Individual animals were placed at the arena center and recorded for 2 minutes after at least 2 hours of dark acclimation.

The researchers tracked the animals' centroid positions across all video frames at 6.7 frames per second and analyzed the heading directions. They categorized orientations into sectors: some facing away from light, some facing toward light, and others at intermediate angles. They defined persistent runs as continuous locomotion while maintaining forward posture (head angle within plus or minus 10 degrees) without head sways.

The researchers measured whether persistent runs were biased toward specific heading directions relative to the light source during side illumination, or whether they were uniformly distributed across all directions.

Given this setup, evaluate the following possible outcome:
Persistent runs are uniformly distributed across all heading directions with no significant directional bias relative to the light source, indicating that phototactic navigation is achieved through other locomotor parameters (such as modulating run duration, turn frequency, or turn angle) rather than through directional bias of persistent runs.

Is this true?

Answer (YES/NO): NO